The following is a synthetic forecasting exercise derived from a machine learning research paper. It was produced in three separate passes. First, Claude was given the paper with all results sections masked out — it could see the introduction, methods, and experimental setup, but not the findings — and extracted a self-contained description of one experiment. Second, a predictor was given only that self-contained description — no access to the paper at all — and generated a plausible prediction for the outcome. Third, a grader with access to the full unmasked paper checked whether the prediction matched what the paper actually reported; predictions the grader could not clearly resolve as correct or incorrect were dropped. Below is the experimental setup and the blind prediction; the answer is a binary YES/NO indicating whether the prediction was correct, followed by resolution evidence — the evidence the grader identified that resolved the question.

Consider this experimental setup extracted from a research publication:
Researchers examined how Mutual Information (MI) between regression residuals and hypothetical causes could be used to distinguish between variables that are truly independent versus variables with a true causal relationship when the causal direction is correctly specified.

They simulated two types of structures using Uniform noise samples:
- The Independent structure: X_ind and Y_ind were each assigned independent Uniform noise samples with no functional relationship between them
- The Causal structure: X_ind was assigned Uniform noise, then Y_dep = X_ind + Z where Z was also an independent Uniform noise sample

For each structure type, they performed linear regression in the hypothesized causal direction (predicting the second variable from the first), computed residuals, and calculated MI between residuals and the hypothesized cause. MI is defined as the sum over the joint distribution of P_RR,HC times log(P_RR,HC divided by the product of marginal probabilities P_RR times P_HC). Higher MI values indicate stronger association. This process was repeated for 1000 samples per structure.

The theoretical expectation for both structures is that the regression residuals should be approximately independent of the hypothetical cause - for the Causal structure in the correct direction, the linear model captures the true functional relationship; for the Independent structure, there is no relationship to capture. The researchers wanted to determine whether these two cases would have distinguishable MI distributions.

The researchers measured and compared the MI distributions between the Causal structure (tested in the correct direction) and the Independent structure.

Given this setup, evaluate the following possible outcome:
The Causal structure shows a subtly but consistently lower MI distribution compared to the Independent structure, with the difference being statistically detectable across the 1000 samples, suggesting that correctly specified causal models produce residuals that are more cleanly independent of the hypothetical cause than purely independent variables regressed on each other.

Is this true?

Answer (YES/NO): NO